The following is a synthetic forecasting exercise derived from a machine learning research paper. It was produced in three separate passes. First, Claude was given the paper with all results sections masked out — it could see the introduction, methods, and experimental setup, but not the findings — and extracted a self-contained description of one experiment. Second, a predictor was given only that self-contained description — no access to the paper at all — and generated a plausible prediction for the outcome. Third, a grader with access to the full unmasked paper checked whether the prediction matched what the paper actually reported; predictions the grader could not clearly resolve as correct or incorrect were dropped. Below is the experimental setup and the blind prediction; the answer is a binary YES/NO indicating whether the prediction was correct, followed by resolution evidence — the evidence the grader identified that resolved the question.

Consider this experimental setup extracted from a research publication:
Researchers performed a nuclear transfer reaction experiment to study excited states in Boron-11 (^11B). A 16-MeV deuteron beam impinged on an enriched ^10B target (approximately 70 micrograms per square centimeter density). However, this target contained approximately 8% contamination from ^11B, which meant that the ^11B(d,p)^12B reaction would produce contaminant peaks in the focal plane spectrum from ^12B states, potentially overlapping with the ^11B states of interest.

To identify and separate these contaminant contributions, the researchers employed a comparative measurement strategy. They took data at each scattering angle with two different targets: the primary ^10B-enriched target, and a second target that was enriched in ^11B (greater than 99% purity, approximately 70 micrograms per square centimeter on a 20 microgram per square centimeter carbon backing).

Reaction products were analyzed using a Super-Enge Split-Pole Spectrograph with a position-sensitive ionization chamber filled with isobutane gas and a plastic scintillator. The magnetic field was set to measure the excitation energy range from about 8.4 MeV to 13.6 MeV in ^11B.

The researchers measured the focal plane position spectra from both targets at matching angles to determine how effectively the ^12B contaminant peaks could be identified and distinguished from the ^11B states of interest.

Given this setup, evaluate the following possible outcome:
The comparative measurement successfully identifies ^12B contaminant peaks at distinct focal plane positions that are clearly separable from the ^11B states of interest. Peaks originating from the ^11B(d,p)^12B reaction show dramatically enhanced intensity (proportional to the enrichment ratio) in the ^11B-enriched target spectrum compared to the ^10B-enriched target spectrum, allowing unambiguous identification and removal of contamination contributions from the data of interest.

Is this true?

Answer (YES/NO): NO